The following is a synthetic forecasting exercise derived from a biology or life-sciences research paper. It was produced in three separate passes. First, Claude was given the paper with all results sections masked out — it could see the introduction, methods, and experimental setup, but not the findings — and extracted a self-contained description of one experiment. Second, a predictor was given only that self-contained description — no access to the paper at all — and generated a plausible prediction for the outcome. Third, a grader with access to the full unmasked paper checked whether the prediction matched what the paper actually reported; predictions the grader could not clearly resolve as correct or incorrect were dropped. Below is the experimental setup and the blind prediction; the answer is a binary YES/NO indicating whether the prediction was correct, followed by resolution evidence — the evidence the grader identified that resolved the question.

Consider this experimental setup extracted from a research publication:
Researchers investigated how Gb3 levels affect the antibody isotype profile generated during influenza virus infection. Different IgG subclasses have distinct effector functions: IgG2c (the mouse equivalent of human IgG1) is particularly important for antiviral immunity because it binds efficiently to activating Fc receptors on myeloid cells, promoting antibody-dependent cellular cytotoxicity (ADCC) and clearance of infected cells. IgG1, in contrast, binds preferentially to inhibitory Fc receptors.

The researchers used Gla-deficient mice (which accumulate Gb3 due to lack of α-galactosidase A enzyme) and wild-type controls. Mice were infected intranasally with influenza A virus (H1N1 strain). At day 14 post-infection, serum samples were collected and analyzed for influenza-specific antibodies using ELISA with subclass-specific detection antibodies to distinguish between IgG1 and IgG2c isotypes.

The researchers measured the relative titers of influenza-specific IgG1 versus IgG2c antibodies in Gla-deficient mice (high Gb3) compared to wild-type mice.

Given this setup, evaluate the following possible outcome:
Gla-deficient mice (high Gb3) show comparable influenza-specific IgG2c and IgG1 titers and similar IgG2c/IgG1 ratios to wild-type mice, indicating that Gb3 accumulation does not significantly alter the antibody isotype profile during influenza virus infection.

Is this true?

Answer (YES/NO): NO